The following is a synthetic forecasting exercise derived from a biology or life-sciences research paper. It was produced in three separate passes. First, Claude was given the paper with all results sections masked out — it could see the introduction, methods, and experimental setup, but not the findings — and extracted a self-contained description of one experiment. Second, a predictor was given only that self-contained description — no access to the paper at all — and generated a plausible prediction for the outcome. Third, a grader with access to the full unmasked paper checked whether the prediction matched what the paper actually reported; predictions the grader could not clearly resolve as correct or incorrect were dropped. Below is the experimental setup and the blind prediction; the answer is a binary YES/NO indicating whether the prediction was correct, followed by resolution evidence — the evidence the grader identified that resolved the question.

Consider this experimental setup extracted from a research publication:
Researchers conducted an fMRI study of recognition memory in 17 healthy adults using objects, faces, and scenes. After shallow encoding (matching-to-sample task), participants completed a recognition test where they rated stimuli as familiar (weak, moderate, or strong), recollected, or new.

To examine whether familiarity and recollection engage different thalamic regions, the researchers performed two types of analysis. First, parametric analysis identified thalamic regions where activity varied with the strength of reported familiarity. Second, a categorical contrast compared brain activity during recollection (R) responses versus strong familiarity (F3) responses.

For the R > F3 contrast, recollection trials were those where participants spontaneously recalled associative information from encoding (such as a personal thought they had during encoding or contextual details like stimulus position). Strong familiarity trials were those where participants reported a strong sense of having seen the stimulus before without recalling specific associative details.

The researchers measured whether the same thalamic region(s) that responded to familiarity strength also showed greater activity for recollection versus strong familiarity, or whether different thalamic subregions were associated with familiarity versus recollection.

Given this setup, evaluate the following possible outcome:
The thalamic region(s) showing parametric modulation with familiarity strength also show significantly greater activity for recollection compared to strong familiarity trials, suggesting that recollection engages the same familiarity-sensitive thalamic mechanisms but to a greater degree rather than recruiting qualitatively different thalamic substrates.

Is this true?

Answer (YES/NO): NO